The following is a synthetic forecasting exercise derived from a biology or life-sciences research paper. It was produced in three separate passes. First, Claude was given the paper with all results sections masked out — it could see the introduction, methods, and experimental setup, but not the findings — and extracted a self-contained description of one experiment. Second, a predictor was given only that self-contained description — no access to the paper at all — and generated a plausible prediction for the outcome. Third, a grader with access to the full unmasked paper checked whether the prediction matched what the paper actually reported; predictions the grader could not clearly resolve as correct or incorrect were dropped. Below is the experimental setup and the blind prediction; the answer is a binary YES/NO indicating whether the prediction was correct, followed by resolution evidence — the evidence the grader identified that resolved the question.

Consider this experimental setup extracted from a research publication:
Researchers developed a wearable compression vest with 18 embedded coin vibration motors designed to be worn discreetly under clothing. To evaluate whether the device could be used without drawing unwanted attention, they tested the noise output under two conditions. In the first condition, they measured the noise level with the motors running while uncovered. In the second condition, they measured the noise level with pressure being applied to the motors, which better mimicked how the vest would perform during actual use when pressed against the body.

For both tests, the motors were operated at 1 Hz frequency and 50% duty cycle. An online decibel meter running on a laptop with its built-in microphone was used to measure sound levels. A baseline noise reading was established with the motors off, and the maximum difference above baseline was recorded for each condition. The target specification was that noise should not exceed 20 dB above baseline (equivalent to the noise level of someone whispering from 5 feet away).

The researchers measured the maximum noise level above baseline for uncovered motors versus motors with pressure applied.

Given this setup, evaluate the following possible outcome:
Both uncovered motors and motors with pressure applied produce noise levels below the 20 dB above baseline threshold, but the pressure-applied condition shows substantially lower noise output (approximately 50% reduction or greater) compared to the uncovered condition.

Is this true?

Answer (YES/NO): YES